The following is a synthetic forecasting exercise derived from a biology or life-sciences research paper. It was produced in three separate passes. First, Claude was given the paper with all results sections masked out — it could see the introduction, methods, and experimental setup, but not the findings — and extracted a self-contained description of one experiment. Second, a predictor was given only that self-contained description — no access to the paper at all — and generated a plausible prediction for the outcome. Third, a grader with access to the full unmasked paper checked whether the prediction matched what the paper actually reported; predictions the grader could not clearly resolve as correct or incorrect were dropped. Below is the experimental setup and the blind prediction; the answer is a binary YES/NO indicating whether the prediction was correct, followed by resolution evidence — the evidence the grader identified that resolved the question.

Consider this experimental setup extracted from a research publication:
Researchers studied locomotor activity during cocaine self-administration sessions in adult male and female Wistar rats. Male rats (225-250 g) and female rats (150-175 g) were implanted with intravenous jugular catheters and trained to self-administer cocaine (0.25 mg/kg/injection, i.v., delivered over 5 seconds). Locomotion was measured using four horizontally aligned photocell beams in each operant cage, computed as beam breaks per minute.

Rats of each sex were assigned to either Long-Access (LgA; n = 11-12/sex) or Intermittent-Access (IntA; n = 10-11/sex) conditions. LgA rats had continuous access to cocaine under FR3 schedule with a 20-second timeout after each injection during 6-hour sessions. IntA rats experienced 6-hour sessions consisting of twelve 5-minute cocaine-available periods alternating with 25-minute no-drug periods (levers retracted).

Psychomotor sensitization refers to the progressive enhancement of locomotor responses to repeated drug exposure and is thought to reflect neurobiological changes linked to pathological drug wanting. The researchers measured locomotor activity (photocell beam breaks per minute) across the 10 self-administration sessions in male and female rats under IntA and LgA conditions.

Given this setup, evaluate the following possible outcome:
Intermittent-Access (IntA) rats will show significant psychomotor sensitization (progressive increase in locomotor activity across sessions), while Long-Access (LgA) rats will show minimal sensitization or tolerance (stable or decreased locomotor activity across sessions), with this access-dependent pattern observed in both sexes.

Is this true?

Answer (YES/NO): YES